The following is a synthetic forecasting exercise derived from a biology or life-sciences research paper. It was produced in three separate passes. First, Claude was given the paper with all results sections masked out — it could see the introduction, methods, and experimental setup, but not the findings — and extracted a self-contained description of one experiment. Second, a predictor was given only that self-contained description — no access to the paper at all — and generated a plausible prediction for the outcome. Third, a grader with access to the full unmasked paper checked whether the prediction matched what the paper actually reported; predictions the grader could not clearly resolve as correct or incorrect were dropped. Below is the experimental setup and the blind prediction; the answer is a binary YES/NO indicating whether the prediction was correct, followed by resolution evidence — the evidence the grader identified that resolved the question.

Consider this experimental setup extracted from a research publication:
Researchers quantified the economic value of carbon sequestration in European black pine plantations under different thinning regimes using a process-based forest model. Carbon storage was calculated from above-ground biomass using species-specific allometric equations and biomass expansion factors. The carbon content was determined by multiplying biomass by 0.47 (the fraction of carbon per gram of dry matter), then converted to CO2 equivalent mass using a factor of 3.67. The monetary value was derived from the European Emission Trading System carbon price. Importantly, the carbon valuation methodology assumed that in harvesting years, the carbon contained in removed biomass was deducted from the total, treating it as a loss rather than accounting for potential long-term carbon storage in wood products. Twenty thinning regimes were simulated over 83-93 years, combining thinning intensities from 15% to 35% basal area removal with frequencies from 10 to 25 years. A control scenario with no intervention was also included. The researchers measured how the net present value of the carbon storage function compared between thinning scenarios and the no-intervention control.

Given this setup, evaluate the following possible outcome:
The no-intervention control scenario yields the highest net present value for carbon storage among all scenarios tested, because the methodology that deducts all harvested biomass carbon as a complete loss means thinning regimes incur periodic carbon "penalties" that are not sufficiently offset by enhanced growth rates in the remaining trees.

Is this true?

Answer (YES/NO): YES